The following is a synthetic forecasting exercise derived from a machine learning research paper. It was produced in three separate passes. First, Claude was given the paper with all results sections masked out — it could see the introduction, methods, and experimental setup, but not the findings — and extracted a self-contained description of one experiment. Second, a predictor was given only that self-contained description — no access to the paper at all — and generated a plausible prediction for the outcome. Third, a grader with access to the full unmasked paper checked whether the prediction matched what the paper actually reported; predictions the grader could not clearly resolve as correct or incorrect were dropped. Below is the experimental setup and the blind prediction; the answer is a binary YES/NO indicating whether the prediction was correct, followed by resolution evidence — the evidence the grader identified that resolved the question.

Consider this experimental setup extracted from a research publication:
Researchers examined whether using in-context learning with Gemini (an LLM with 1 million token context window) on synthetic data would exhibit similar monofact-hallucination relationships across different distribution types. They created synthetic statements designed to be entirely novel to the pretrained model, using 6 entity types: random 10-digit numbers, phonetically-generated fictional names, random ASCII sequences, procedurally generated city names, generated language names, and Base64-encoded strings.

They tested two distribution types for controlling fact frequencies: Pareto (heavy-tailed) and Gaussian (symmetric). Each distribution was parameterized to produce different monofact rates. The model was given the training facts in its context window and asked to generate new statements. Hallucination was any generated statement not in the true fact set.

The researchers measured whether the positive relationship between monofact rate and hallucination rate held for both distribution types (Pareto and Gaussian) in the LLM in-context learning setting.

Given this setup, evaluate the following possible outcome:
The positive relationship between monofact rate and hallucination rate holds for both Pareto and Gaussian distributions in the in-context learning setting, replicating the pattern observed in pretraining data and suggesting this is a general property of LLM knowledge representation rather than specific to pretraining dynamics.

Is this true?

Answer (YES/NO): NO